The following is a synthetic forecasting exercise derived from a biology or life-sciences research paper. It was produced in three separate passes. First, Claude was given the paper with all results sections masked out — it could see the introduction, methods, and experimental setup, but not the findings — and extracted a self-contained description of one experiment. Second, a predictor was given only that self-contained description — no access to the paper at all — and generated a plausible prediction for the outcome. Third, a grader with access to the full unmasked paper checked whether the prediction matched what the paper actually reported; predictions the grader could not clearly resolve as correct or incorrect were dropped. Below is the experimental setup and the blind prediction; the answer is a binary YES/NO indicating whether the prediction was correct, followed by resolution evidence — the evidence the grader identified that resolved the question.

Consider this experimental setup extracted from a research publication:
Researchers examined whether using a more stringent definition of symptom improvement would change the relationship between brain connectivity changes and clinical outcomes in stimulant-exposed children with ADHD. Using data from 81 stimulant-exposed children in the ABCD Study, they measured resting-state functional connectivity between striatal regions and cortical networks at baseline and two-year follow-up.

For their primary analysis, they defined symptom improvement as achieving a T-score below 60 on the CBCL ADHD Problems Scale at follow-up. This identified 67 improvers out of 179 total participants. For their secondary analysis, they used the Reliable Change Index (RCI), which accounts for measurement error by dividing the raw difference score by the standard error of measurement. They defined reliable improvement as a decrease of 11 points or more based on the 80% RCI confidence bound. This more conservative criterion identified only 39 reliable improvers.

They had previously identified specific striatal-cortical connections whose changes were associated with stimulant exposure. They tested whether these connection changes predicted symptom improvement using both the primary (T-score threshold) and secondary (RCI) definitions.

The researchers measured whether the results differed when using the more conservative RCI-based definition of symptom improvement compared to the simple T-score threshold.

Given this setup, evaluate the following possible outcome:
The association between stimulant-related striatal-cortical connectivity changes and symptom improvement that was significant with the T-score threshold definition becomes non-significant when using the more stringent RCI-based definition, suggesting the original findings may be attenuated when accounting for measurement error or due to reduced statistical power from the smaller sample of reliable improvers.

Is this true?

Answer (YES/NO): YES